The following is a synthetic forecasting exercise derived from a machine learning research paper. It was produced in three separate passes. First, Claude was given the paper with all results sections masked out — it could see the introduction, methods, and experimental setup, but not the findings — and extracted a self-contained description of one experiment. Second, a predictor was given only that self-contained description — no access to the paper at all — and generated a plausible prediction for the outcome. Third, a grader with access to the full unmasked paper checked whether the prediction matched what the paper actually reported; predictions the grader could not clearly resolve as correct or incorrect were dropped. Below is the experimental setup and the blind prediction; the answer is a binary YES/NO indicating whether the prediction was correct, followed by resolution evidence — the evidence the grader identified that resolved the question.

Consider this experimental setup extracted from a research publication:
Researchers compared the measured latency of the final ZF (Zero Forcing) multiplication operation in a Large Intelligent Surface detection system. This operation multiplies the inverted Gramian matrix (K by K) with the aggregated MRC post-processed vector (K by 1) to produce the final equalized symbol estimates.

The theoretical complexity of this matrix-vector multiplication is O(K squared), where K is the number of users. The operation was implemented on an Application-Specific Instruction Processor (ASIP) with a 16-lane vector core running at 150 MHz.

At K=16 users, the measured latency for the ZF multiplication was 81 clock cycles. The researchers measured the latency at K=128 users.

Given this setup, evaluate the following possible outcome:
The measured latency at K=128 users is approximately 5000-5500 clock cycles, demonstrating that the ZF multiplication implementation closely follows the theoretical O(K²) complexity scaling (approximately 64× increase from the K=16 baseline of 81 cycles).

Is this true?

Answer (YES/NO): NO